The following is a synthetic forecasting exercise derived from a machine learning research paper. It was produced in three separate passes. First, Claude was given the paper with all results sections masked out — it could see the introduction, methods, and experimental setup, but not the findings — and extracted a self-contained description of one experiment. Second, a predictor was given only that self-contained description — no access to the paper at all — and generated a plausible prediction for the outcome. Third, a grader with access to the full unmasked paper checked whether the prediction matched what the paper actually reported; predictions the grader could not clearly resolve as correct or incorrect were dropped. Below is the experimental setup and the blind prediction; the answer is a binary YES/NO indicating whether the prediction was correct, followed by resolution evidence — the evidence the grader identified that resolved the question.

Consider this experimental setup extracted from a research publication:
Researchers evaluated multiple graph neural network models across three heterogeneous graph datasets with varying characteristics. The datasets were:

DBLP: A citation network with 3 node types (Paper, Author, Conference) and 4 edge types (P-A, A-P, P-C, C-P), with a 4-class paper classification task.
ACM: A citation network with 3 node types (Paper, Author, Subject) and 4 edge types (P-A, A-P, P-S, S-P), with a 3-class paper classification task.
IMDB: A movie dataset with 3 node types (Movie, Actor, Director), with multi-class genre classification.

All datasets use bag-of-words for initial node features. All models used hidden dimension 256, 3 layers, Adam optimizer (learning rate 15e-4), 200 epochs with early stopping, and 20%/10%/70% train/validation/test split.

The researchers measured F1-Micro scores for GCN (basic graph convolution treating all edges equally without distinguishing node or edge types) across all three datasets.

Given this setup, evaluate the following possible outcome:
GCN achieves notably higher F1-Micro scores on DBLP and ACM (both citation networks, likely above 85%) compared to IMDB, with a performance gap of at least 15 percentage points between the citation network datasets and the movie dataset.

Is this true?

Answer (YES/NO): YES